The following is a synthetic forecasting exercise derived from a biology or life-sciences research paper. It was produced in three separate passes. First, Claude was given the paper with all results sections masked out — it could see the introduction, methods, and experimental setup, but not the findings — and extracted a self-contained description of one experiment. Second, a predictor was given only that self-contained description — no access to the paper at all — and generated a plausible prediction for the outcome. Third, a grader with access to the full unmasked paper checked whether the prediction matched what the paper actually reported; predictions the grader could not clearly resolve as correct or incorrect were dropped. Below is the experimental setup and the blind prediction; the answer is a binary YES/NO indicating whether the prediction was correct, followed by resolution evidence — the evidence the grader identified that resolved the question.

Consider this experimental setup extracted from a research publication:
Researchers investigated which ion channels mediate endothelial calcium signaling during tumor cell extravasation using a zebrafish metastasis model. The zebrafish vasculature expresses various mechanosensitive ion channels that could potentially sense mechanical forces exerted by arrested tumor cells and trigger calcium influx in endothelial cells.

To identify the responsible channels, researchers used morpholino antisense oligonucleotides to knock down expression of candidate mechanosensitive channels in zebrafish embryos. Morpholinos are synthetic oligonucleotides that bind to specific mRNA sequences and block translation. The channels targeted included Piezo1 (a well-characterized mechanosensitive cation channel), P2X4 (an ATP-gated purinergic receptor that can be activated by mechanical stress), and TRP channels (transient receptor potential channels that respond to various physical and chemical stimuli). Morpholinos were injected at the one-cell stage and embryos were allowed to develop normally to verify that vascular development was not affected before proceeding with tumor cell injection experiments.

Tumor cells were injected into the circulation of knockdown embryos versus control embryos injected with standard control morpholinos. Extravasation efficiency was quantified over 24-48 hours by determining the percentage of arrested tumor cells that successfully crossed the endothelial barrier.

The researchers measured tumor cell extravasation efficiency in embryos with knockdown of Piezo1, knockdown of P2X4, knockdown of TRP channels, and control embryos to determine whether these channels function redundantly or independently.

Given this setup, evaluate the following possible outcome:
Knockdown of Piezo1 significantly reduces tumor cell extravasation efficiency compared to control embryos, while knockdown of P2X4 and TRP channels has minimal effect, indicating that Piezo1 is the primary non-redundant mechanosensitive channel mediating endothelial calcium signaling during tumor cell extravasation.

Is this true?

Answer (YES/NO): NO